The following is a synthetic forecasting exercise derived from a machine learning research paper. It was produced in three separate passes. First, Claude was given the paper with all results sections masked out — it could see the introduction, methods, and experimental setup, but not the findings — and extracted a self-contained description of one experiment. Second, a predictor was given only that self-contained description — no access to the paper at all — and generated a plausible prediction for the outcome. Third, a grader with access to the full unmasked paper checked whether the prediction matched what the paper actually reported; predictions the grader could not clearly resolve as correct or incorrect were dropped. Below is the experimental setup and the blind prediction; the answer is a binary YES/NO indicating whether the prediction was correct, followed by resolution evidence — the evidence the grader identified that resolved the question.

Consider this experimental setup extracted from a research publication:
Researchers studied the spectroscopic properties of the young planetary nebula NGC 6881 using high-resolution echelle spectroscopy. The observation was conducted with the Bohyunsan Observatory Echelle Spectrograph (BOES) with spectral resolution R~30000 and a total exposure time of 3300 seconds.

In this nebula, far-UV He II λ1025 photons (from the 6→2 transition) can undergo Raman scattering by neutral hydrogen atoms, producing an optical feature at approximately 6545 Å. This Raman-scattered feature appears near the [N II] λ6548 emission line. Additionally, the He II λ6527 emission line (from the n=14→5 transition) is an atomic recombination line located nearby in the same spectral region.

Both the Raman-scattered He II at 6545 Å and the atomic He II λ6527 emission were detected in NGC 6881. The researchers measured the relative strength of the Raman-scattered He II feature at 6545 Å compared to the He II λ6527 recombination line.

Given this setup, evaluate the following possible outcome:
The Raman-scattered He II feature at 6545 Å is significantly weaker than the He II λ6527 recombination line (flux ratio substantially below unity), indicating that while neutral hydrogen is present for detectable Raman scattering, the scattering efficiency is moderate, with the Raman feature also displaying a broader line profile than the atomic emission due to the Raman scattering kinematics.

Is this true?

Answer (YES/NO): NO